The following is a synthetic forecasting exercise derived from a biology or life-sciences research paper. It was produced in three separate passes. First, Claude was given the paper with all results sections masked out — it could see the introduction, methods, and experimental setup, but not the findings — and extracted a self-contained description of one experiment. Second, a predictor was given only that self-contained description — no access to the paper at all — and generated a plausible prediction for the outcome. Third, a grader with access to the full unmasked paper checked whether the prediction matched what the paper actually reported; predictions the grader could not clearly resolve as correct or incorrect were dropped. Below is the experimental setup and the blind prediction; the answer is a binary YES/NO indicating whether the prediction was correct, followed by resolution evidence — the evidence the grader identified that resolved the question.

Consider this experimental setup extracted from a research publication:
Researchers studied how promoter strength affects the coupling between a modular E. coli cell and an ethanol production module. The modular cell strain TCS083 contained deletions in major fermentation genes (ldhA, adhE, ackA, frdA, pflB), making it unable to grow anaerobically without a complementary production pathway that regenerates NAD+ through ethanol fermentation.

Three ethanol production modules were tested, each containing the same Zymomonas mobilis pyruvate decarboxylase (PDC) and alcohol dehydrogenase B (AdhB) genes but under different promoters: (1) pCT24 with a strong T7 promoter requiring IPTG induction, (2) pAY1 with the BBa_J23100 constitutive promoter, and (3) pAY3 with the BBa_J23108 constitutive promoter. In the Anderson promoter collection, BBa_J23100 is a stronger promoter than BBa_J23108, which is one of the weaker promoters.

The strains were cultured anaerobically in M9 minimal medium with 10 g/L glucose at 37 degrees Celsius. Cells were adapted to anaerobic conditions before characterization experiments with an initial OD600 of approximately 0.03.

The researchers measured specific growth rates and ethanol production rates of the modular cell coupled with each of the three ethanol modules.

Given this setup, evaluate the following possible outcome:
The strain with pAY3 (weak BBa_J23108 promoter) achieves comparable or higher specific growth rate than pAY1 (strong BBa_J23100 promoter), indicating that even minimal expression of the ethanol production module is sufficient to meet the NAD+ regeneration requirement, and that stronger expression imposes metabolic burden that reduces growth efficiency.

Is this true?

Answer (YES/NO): NO